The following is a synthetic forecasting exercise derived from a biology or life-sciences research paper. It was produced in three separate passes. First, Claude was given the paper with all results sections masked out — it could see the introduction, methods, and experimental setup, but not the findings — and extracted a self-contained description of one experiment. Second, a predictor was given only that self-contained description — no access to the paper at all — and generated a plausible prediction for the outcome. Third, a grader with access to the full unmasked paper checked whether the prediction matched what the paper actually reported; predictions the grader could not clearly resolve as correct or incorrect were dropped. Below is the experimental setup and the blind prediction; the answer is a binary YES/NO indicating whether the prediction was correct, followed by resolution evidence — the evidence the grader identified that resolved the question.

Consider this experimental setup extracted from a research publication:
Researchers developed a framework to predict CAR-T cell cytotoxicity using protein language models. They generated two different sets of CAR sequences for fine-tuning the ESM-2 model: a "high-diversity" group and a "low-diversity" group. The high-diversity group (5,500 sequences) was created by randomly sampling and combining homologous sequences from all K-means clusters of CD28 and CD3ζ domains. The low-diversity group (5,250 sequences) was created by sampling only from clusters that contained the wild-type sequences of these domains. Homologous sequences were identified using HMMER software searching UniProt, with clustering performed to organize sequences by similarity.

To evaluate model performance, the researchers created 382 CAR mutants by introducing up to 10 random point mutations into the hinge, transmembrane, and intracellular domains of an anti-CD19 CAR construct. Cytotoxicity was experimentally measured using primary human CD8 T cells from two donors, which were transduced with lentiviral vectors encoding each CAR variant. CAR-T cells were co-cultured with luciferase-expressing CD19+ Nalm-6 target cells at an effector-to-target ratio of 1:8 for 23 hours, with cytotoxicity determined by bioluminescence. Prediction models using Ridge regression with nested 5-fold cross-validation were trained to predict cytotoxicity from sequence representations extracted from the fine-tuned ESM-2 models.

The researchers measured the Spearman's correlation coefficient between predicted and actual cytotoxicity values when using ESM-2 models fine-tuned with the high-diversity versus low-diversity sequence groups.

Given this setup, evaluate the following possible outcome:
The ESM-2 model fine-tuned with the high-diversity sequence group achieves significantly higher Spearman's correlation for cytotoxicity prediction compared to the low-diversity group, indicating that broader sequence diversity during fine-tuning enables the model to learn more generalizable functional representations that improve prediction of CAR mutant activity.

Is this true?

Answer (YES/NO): YES